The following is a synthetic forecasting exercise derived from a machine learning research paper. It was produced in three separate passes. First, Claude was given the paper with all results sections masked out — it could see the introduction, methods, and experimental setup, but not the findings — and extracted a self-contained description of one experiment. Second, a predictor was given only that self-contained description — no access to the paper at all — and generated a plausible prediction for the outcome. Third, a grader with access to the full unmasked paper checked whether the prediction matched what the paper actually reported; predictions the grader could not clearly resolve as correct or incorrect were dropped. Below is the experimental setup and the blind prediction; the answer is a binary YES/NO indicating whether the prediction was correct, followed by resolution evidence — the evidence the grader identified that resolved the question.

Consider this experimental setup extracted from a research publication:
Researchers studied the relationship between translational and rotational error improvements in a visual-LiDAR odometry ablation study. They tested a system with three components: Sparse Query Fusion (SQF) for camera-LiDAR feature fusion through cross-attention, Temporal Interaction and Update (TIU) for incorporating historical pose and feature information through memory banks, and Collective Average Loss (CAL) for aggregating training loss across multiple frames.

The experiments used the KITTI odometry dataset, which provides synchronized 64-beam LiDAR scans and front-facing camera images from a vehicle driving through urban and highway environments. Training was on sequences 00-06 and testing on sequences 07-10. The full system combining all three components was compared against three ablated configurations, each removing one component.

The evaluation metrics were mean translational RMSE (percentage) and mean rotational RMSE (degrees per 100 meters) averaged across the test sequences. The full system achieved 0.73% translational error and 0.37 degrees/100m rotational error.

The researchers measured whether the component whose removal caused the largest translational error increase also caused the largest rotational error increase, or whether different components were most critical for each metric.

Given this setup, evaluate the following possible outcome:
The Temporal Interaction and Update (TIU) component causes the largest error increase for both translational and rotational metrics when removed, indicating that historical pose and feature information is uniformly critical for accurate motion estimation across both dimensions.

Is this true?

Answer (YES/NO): NO